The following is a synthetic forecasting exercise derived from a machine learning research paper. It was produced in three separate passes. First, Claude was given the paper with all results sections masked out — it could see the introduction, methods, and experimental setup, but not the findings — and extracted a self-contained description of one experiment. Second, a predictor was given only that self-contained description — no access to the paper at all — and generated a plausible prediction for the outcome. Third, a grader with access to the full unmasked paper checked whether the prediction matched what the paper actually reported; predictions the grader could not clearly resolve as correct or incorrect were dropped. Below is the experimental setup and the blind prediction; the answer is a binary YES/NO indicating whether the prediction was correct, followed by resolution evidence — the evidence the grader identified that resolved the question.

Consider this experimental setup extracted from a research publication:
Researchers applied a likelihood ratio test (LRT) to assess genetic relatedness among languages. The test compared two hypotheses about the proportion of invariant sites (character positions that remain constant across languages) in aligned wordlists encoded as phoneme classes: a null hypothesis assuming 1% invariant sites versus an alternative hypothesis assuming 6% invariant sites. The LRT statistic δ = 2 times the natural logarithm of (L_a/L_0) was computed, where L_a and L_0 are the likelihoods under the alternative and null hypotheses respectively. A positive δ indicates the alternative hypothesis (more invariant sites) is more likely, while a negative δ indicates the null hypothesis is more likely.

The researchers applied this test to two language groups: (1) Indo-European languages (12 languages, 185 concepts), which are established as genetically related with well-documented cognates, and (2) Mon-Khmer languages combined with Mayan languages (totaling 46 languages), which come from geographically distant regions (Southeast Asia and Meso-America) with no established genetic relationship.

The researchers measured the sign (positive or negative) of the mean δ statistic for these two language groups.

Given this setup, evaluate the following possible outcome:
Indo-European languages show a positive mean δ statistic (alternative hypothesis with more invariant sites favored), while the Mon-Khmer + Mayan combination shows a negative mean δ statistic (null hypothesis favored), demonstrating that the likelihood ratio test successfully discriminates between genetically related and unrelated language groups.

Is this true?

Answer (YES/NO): YES